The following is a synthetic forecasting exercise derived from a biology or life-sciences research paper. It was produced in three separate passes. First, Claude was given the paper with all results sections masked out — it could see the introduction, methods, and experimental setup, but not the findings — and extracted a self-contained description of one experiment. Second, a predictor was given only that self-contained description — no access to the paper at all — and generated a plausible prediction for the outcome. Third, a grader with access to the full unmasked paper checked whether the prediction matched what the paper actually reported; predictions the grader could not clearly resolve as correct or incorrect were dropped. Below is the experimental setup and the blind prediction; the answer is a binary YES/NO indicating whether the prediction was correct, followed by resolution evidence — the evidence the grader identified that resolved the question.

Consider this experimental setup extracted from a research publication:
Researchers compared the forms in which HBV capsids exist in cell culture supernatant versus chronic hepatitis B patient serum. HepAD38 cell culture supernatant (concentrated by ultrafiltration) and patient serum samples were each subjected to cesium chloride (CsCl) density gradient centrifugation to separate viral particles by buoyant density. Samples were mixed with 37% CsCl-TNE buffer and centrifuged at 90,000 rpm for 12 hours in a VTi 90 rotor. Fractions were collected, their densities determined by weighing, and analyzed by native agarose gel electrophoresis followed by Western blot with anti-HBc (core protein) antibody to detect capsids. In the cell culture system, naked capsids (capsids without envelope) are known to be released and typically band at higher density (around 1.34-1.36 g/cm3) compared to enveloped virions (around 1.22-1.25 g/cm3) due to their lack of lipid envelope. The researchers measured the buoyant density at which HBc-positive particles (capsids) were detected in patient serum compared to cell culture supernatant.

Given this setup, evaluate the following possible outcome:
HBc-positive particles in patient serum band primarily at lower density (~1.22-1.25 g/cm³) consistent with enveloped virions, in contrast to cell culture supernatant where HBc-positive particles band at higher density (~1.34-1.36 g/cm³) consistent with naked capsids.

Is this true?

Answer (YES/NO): NO